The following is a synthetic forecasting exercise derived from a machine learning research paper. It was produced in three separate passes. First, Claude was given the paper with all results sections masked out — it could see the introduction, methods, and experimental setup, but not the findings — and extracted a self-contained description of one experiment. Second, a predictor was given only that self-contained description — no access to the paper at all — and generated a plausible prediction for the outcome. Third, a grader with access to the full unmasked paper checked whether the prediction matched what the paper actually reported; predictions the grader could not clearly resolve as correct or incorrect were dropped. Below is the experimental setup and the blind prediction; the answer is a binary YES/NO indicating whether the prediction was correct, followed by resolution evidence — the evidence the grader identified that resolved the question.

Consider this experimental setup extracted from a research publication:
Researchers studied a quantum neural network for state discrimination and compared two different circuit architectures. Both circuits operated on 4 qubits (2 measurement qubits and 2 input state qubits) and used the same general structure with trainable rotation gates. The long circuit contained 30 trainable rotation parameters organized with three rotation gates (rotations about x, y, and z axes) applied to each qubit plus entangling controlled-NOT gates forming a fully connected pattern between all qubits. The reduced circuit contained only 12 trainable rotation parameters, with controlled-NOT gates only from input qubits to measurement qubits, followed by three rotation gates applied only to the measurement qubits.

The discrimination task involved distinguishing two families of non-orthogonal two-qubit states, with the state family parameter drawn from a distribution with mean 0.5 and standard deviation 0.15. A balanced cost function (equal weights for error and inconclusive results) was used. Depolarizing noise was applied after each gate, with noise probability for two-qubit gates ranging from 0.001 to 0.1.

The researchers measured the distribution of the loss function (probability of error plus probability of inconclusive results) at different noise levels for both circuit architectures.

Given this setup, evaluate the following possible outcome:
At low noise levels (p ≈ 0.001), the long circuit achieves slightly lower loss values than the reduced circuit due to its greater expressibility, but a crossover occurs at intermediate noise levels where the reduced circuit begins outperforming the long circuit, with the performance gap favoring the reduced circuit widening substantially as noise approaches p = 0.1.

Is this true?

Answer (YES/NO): NO